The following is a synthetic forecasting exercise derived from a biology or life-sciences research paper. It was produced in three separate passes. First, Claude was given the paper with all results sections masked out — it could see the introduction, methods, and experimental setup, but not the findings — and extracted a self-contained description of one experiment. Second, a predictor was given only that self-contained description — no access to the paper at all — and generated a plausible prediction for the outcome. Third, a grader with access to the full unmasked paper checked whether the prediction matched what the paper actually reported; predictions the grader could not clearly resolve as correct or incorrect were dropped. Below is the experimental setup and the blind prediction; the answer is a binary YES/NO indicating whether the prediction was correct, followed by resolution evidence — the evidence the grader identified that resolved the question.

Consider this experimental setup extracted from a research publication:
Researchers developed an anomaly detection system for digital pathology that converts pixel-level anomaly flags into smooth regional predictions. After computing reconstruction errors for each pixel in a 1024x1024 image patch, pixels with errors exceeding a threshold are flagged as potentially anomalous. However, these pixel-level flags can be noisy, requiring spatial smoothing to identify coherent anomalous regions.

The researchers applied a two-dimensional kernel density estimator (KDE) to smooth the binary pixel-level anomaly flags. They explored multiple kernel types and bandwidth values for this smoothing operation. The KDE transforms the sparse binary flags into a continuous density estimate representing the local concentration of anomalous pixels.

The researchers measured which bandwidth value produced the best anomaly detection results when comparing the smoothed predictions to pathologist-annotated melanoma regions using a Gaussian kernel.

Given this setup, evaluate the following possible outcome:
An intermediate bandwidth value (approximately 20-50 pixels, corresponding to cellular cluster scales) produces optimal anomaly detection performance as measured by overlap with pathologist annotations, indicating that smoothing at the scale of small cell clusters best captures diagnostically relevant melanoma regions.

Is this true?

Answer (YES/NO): NO